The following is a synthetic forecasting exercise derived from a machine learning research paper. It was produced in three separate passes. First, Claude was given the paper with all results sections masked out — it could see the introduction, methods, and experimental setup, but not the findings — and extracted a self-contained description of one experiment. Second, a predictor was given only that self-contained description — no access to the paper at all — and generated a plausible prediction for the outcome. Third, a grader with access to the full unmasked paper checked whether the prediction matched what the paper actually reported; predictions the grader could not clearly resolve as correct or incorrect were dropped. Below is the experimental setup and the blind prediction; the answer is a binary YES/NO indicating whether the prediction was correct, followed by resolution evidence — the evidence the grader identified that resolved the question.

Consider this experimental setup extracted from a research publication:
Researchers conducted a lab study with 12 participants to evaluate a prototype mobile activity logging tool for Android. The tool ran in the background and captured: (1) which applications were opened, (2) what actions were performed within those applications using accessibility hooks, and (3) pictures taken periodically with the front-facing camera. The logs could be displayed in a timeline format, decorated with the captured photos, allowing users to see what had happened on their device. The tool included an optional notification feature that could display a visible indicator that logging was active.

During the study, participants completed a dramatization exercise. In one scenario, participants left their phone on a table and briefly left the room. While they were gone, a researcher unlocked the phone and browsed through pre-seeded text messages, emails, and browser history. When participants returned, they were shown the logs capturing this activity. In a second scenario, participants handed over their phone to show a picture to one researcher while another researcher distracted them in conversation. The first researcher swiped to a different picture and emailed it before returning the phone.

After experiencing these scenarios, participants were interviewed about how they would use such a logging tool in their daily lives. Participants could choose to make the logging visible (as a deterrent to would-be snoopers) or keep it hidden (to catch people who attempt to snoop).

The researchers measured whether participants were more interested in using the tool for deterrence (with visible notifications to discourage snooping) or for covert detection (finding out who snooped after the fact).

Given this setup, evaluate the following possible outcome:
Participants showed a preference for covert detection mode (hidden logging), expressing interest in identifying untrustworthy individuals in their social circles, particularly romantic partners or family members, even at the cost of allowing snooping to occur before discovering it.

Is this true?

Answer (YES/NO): NO